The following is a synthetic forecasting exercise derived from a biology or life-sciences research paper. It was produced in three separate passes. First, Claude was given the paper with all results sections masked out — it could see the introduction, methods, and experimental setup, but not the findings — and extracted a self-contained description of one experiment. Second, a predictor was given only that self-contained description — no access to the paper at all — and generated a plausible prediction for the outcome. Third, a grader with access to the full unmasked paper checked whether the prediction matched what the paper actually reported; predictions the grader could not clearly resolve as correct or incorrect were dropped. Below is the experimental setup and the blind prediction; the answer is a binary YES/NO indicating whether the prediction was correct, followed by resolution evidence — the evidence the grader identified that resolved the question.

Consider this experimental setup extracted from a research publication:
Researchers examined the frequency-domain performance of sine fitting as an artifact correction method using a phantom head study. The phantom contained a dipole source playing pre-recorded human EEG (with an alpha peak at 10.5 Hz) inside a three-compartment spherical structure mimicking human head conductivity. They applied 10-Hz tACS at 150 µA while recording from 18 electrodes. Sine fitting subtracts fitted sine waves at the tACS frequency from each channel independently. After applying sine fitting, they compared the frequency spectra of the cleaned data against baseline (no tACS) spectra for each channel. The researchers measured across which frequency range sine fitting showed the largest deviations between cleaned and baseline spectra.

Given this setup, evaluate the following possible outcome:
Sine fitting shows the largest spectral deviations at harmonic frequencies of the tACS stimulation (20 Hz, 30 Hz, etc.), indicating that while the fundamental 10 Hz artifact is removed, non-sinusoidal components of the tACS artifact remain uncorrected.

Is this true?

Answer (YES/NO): NO